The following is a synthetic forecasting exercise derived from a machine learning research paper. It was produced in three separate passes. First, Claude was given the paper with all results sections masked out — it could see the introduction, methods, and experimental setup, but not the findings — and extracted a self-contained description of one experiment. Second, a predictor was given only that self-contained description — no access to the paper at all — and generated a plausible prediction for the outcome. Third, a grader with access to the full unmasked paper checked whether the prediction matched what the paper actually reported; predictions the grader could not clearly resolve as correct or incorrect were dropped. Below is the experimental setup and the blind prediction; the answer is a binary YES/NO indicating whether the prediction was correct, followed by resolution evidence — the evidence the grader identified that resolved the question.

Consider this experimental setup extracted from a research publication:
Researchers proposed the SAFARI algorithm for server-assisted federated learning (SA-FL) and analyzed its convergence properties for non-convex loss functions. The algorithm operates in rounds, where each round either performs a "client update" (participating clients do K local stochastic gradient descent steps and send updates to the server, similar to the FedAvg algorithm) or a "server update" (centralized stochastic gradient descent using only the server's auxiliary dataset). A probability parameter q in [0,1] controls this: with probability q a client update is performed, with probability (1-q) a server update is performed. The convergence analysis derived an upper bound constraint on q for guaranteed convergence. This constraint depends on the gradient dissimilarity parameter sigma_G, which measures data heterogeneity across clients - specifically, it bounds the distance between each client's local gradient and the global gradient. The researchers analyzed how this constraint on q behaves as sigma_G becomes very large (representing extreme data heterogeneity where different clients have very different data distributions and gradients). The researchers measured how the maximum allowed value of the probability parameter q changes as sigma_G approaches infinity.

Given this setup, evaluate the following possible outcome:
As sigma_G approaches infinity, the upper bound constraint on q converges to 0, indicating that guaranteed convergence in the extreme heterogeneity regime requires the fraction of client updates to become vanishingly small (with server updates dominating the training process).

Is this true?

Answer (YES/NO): YES